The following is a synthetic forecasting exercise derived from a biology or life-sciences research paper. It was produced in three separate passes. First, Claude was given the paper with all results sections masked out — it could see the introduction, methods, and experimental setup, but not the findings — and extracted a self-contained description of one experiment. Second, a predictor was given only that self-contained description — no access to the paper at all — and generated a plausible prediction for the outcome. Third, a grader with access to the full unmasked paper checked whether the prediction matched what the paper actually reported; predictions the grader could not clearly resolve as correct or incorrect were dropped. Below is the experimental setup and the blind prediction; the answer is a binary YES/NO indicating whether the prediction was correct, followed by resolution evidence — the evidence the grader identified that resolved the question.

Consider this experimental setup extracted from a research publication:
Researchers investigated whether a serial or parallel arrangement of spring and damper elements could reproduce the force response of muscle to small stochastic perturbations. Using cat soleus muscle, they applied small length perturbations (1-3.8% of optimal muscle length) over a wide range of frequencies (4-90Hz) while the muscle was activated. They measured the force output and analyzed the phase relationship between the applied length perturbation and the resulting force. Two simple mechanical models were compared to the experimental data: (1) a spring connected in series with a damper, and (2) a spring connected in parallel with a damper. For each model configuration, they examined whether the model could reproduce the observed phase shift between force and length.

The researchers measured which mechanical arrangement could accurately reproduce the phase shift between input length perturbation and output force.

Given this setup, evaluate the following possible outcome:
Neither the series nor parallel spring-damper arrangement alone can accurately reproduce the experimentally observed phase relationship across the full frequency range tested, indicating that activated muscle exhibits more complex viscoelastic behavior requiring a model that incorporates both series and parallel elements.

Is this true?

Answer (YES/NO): NO